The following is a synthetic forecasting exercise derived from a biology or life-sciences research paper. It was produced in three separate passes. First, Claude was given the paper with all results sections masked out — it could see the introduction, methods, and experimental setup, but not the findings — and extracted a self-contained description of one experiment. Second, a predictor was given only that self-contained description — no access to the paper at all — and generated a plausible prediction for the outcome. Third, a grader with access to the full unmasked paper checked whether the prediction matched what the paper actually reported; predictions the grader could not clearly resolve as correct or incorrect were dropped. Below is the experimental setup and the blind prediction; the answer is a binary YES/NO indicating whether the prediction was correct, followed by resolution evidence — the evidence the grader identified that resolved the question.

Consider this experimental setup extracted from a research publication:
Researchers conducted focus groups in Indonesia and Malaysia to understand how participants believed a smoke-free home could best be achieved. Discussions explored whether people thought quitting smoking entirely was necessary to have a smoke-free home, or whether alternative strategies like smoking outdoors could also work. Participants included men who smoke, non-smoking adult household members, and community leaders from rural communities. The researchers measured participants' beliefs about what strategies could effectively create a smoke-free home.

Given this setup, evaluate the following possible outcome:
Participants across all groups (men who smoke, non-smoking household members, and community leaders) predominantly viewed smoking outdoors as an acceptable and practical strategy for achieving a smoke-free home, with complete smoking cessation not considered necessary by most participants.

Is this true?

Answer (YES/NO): NO